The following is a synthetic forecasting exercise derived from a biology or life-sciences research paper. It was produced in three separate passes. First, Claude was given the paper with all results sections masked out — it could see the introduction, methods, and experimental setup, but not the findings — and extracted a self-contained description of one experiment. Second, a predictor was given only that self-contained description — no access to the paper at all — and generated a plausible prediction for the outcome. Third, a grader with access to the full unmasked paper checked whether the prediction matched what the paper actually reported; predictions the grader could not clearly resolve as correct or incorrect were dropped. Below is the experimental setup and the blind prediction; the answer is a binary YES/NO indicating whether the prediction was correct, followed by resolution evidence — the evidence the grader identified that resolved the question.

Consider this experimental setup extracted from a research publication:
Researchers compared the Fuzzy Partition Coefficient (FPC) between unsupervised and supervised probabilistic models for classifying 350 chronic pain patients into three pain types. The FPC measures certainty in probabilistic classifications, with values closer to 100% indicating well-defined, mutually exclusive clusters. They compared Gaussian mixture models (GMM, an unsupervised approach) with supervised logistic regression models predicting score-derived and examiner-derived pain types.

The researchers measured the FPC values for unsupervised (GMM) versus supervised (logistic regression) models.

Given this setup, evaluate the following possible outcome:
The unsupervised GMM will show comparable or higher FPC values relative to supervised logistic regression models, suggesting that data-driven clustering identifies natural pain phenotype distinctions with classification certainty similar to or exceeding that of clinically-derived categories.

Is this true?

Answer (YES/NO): YES